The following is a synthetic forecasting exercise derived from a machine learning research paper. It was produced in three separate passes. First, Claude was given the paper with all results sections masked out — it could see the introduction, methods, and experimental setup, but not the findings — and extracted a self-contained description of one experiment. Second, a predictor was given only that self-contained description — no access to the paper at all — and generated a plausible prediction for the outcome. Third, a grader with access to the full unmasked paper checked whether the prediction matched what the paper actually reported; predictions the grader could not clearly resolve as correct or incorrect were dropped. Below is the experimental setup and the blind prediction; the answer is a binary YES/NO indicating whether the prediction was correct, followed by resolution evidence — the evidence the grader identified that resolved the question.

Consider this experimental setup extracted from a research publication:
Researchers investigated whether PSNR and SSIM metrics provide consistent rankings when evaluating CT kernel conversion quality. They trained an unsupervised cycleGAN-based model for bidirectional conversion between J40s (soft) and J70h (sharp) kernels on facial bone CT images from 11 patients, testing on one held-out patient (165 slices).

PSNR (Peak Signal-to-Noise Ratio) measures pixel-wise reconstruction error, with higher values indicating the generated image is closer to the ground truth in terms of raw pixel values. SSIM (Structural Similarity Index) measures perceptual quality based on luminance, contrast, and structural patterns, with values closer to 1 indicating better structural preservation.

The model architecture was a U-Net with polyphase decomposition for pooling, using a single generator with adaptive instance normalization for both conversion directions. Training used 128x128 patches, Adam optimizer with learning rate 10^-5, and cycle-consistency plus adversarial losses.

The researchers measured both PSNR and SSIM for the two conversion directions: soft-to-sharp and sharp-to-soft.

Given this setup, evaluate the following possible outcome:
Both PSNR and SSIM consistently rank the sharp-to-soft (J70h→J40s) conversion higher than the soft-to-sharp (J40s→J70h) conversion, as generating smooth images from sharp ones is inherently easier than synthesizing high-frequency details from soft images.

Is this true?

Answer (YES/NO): NO